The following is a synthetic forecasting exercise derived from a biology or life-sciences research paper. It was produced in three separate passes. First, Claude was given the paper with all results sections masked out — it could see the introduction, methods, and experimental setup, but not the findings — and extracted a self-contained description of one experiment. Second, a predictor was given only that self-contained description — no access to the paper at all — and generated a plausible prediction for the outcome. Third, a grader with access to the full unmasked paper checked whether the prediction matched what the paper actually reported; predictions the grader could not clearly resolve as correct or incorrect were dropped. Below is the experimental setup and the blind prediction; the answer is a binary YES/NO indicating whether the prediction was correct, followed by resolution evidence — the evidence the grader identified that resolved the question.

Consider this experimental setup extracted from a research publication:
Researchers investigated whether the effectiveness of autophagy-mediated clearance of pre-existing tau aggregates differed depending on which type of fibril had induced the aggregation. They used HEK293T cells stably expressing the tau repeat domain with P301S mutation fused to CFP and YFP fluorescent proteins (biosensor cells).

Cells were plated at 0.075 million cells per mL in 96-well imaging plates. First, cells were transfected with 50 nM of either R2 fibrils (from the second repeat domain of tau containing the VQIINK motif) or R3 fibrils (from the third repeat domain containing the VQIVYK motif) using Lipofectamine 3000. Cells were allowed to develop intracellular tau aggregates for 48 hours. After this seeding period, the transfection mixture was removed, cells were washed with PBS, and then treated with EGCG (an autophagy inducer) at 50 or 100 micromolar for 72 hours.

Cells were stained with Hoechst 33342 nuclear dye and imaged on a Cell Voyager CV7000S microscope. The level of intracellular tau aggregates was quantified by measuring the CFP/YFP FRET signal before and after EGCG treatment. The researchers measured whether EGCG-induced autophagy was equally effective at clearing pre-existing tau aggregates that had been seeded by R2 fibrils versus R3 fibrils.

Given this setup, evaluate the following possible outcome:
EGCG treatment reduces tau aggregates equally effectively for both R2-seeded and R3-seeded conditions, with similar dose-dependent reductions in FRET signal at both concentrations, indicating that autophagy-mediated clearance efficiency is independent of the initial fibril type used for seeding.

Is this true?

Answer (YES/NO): NO